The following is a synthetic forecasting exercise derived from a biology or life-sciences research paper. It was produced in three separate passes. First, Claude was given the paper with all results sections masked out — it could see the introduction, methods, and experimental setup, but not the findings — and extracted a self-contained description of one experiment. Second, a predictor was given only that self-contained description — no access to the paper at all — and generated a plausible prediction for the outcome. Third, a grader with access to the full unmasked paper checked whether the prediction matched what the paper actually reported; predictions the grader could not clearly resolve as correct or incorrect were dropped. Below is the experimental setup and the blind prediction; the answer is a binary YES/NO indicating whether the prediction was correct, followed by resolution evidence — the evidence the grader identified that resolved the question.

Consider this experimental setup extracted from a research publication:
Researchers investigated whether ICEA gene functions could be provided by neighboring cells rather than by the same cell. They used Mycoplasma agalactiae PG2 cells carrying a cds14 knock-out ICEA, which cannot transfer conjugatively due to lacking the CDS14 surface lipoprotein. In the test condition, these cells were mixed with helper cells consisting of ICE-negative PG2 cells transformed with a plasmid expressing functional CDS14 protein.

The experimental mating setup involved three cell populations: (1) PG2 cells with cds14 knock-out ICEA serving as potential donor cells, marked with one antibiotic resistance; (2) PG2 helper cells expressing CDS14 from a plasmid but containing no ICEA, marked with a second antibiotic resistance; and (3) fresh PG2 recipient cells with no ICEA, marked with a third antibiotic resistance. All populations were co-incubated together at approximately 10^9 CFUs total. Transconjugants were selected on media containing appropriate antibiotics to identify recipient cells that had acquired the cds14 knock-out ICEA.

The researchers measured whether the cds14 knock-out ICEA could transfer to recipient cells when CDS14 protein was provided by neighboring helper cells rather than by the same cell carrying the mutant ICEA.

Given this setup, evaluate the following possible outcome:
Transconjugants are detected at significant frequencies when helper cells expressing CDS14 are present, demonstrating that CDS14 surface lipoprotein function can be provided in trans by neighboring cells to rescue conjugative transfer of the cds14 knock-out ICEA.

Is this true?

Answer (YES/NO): YES